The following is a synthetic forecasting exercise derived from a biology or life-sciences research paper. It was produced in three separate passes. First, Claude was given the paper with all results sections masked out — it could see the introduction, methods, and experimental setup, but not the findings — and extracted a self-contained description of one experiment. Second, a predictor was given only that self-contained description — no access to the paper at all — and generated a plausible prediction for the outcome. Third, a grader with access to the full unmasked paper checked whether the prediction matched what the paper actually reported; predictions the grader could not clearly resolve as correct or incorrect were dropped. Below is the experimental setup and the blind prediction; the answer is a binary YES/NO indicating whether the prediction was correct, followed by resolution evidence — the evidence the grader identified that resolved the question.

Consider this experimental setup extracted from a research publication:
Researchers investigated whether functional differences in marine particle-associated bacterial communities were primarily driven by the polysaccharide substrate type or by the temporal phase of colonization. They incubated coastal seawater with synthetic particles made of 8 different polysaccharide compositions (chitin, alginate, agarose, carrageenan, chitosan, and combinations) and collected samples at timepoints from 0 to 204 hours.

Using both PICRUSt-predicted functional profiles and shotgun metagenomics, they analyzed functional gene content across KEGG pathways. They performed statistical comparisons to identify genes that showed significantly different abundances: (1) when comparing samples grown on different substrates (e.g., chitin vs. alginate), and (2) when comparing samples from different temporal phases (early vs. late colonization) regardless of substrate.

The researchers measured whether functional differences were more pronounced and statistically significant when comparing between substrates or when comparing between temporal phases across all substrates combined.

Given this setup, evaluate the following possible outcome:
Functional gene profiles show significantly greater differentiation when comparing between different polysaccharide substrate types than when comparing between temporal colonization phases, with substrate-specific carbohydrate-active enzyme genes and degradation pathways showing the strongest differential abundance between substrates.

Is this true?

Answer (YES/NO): NO